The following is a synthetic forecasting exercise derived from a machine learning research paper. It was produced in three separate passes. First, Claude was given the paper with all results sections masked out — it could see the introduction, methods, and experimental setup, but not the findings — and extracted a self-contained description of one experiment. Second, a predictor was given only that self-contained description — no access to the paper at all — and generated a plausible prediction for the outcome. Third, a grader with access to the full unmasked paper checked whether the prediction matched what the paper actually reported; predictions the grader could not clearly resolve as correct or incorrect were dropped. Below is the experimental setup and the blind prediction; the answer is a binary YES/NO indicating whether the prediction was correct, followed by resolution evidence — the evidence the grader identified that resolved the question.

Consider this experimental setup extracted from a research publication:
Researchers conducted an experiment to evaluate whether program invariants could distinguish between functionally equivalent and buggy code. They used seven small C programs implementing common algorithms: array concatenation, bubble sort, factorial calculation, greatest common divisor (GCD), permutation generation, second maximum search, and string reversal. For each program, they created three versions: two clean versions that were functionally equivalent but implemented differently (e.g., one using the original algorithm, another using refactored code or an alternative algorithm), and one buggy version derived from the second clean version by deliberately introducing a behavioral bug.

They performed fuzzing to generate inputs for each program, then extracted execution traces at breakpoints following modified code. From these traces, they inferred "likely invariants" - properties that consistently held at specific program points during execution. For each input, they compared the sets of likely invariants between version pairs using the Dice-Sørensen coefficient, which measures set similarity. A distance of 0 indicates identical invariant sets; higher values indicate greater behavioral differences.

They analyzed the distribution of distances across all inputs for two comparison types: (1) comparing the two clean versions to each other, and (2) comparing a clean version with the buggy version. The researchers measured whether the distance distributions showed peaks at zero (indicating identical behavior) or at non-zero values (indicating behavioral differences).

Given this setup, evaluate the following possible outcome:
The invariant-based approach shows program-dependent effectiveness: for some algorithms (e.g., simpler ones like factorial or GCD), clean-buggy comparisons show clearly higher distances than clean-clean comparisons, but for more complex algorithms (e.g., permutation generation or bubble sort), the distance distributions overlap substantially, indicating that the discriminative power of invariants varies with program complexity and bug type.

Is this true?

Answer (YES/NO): NO